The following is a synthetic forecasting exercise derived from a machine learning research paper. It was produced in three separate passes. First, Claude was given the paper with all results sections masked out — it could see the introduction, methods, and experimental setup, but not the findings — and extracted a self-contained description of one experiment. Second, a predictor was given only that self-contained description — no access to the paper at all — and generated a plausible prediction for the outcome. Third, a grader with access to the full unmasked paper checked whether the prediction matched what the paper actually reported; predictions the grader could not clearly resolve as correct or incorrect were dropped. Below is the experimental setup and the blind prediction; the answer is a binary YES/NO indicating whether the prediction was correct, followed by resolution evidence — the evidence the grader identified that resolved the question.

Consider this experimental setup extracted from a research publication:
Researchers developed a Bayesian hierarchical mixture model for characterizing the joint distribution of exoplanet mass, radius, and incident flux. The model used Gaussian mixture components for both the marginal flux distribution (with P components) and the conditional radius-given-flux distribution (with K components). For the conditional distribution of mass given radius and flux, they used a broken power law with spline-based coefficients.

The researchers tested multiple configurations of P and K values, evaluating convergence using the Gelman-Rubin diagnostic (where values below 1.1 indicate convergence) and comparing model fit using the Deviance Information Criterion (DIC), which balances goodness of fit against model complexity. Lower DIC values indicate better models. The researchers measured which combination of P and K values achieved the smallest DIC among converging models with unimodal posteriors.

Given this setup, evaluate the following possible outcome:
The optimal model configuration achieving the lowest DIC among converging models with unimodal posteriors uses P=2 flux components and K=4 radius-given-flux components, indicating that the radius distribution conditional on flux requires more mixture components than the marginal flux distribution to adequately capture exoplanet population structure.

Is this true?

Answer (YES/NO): NO